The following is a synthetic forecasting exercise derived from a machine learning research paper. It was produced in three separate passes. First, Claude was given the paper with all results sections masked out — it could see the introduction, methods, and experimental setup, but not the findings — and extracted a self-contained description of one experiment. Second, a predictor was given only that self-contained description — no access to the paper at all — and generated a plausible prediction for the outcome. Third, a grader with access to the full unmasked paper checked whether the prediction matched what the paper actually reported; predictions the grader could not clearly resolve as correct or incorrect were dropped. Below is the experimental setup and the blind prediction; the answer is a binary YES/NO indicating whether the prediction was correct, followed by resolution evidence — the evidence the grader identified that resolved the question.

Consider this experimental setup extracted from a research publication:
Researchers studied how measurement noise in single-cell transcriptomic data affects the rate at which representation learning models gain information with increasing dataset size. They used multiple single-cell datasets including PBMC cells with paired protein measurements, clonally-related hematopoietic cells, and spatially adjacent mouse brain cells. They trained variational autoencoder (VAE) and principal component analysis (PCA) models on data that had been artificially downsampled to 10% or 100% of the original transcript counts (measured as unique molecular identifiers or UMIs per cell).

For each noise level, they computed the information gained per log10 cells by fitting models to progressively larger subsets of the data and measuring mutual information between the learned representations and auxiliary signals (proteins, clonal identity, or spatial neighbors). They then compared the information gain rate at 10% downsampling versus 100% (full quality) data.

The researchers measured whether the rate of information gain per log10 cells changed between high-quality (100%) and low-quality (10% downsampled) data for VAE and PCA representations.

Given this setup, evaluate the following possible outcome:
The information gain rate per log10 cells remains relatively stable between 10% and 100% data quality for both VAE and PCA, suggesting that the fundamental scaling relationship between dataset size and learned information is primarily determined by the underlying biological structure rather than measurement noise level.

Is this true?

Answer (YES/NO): NO